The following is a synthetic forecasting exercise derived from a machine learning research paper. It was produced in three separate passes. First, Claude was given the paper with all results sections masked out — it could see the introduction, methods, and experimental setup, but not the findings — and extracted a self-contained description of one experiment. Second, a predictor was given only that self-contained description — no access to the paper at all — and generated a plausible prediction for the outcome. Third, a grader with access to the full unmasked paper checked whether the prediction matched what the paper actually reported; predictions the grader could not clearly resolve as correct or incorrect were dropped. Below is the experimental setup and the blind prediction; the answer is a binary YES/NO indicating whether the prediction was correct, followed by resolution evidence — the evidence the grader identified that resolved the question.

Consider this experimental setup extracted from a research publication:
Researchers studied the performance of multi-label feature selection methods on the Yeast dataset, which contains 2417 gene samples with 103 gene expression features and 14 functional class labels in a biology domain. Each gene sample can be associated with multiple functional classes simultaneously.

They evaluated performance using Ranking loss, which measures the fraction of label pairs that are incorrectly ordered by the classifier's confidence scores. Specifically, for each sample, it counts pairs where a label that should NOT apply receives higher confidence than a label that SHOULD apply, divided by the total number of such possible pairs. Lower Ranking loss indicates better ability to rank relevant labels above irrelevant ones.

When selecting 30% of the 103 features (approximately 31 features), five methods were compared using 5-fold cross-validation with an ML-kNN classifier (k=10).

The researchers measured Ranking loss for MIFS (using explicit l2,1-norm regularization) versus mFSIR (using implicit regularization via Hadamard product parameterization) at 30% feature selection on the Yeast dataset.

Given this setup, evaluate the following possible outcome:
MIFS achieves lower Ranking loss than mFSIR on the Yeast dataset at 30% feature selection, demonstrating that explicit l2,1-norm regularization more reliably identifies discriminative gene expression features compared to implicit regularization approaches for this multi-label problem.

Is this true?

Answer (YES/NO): YES